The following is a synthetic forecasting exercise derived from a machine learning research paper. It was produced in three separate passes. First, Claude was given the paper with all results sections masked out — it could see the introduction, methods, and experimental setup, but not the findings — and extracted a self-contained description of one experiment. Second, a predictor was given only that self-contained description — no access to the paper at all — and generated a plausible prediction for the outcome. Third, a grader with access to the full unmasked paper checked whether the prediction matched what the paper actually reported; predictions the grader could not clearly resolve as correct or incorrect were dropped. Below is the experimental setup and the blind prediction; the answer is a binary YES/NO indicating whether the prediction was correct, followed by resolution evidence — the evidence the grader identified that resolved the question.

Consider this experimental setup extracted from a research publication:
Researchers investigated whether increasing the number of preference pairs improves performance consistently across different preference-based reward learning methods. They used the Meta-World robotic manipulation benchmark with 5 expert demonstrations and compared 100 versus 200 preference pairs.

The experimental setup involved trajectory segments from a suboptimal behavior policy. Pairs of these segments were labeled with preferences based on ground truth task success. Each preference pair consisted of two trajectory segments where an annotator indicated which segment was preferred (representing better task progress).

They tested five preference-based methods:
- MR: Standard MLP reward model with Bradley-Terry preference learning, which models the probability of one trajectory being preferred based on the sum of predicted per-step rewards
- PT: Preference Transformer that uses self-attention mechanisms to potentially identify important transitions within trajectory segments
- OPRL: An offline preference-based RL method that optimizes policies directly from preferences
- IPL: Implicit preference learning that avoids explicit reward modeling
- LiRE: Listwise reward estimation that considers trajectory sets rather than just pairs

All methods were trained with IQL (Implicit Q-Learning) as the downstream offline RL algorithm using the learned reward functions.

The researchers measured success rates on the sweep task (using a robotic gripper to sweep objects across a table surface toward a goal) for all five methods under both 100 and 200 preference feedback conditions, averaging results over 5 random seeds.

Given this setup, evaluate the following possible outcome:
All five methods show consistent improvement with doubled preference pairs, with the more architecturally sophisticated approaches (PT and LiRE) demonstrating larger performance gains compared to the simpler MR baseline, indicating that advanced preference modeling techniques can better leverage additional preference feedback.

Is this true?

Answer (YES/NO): NO